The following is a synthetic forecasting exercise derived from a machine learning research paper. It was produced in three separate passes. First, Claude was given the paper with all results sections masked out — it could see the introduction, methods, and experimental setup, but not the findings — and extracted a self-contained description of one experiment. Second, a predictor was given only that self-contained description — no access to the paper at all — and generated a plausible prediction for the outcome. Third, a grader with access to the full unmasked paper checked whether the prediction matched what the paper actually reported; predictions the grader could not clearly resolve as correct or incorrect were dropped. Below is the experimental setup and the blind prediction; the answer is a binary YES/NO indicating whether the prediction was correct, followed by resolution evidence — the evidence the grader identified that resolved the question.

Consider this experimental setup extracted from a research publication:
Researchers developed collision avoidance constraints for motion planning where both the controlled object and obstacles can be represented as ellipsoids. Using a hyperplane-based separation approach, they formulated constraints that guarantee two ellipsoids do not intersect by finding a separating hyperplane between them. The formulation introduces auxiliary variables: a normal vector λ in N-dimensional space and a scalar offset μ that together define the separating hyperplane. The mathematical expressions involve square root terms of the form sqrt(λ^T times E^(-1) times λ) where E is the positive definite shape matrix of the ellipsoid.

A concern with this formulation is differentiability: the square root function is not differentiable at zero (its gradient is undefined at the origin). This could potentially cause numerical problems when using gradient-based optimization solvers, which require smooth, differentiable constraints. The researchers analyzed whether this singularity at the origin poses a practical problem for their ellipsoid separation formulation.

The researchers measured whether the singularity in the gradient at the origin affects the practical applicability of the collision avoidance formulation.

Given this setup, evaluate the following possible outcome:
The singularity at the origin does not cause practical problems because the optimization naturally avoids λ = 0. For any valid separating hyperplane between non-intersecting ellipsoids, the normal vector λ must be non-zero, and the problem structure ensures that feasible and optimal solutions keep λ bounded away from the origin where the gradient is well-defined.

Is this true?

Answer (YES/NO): YES